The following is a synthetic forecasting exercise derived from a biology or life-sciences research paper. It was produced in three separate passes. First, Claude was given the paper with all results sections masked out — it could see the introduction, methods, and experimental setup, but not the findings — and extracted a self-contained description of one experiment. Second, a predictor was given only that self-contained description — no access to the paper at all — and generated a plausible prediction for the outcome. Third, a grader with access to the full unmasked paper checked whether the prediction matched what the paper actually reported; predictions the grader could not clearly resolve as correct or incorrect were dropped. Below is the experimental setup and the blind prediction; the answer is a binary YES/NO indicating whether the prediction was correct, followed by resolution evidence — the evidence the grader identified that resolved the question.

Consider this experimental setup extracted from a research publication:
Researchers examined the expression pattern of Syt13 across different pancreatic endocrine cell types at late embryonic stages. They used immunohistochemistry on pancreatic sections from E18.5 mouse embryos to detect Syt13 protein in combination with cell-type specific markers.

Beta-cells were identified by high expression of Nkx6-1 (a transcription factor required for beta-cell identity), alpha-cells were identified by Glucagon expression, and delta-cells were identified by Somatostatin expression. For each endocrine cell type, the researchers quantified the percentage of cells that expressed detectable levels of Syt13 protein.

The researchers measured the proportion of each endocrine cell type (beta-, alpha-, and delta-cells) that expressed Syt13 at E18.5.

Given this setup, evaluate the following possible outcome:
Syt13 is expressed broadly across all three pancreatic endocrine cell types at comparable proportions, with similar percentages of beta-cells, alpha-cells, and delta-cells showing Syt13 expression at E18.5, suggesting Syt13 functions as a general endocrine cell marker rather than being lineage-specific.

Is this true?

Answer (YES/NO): NO